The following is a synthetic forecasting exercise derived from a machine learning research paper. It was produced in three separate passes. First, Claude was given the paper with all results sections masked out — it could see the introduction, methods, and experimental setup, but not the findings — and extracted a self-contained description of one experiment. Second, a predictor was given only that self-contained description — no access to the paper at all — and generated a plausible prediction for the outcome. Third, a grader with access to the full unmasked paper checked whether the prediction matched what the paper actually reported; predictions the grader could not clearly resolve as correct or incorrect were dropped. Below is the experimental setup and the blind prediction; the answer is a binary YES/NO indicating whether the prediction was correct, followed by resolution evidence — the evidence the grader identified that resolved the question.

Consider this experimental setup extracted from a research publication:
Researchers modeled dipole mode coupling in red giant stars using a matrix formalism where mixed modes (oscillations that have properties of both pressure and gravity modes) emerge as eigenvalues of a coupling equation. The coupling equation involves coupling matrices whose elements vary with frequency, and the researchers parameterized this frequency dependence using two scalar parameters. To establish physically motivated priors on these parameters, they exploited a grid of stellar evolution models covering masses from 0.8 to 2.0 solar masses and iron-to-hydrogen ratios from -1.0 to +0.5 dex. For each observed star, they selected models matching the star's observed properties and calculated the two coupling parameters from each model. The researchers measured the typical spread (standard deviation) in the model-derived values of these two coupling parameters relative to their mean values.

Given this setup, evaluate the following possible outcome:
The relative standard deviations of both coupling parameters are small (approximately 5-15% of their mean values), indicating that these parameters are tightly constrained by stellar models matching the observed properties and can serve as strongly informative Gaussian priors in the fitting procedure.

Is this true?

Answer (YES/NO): NO